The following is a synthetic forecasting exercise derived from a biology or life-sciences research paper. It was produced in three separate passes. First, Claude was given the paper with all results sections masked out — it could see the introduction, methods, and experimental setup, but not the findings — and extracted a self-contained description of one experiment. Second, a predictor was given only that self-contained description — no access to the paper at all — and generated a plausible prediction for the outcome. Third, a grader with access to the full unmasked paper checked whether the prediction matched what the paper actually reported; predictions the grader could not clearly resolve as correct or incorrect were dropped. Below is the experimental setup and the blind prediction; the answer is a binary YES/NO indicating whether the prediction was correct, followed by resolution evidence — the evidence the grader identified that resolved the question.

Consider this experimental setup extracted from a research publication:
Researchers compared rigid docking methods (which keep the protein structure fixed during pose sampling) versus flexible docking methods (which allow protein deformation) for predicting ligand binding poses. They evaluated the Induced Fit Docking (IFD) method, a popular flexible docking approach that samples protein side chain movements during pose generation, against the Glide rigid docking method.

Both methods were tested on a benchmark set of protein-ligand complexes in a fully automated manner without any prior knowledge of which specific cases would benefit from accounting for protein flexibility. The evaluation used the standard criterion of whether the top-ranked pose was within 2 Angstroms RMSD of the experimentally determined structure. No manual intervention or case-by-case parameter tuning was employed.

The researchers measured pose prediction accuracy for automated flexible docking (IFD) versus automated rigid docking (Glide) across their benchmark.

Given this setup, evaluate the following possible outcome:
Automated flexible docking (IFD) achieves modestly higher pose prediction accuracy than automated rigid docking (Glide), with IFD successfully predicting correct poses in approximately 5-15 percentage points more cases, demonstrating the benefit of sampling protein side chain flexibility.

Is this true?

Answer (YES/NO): NO